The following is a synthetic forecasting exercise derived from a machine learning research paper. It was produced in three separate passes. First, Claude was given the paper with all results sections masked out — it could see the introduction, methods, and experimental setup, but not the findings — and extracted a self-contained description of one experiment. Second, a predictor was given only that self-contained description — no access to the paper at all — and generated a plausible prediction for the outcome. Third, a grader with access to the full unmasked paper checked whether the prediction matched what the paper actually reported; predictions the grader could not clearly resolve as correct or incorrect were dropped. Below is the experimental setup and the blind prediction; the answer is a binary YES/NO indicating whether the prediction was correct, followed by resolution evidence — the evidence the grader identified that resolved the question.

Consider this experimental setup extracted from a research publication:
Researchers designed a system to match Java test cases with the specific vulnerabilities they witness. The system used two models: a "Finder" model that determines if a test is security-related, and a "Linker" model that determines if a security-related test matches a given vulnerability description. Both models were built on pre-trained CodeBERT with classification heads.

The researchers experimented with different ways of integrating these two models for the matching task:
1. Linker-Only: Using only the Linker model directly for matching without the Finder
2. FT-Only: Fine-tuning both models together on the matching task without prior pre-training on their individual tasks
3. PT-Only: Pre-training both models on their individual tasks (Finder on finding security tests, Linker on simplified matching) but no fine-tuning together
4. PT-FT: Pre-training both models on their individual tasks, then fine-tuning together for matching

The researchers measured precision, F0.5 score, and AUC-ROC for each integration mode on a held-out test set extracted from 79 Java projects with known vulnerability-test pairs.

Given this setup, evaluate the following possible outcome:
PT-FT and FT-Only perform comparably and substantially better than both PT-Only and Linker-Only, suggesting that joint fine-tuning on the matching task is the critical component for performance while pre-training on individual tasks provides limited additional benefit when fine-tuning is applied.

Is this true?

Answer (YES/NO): NO